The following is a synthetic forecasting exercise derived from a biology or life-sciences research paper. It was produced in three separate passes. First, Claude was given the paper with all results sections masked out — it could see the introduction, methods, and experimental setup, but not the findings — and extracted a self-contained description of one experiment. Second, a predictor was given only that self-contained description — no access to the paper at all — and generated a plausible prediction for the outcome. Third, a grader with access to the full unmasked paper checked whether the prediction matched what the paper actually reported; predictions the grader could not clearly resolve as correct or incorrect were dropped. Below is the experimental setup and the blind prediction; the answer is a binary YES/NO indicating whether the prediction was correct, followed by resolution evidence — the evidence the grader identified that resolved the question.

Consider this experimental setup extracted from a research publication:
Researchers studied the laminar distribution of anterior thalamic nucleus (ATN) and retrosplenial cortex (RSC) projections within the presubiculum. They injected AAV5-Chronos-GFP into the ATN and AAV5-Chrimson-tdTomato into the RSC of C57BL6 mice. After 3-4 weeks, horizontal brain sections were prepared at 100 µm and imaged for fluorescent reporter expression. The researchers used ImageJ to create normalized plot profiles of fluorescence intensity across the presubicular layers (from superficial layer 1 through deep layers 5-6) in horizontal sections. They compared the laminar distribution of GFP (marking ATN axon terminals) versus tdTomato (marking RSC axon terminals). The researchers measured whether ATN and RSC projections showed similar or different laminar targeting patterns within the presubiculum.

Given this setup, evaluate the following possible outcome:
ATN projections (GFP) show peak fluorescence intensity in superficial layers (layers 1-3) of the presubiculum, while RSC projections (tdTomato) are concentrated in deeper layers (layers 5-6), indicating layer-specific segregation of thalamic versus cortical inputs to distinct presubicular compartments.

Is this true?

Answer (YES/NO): NO